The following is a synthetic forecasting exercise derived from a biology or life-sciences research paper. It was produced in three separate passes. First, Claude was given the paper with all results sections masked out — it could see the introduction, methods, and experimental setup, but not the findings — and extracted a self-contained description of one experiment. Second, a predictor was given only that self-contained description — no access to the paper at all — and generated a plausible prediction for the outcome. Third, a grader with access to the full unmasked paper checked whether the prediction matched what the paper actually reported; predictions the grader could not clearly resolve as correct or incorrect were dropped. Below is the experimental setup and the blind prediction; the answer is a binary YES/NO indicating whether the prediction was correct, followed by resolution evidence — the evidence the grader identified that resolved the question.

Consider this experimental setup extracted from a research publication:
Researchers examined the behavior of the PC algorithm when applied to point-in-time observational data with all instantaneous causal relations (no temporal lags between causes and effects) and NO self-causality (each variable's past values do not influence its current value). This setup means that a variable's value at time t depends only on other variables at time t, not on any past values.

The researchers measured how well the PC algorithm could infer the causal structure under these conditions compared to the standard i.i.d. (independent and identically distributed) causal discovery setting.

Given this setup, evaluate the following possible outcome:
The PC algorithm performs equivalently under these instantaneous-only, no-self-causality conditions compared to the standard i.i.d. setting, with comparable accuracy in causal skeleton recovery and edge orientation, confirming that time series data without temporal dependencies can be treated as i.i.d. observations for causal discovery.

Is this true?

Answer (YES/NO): YES